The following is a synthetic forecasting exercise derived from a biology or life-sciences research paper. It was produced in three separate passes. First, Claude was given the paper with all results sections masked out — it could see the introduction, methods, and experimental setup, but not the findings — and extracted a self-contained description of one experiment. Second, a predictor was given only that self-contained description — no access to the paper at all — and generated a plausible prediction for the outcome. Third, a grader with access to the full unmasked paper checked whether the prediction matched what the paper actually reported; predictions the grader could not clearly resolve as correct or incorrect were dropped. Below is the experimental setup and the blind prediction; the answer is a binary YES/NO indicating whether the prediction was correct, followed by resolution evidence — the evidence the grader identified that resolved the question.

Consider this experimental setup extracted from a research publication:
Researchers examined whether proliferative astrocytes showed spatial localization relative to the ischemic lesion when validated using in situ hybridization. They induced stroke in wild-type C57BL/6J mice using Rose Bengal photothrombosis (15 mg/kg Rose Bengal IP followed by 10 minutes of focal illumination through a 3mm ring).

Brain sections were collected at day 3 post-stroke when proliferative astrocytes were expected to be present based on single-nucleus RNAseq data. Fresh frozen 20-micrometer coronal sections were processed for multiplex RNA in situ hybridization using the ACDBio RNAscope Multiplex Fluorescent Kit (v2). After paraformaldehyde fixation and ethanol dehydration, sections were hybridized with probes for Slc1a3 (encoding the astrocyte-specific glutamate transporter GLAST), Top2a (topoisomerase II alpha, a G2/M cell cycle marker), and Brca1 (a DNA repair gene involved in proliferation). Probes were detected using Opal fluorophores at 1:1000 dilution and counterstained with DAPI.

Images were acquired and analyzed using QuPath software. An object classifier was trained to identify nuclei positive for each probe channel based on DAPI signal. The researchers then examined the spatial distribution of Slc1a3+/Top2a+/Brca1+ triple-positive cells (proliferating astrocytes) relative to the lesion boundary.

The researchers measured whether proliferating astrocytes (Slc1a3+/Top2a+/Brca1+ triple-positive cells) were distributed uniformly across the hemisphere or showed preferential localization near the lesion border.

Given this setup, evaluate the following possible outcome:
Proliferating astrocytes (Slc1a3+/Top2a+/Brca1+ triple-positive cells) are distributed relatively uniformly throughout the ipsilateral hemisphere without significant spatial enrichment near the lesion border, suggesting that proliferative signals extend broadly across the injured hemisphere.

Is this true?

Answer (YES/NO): NO